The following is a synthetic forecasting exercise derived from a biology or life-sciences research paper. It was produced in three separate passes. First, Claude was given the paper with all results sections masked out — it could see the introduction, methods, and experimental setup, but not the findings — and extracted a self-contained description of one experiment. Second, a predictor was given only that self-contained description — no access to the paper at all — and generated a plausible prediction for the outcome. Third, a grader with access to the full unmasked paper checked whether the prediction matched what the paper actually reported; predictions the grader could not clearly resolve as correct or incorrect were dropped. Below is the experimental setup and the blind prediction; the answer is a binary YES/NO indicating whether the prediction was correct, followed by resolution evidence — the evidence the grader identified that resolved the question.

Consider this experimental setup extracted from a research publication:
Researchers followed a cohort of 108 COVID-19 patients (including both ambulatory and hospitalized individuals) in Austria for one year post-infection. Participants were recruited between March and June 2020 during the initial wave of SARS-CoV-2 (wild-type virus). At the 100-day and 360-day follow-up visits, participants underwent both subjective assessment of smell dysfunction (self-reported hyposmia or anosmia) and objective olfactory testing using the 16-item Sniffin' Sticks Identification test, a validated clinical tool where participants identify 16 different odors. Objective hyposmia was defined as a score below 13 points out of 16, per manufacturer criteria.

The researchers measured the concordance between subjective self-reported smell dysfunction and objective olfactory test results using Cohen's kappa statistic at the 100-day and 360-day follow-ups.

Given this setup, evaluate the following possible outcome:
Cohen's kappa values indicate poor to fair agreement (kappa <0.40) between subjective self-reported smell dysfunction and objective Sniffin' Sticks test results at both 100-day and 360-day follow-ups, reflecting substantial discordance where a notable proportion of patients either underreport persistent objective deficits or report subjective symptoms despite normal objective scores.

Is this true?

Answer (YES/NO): YES